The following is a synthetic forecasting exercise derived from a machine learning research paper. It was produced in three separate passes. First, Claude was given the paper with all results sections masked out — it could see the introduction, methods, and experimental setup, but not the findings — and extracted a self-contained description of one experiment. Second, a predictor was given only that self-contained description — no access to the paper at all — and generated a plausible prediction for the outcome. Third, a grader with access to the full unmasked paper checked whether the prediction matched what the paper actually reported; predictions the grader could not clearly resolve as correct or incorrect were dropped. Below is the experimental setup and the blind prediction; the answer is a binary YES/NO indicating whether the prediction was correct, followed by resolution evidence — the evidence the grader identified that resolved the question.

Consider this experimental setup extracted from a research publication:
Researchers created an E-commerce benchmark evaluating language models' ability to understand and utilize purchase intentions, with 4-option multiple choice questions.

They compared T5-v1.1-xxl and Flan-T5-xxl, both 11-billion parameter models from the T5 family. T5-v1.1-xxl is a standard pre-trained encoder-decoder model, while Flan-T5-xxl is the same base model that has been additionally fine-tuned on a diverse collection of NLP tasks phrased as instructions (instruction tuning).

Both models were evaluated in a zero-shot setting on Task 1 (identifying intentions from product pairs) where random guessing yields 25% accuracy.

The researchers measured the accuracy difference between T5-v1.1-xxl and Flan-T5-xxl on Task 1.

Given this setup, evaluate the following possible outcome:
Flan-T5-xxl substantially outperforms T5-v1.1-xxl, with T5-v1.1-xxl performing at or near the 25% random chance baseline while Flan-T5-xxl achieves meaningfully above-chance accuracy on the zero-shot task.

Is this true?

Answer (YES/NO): YES